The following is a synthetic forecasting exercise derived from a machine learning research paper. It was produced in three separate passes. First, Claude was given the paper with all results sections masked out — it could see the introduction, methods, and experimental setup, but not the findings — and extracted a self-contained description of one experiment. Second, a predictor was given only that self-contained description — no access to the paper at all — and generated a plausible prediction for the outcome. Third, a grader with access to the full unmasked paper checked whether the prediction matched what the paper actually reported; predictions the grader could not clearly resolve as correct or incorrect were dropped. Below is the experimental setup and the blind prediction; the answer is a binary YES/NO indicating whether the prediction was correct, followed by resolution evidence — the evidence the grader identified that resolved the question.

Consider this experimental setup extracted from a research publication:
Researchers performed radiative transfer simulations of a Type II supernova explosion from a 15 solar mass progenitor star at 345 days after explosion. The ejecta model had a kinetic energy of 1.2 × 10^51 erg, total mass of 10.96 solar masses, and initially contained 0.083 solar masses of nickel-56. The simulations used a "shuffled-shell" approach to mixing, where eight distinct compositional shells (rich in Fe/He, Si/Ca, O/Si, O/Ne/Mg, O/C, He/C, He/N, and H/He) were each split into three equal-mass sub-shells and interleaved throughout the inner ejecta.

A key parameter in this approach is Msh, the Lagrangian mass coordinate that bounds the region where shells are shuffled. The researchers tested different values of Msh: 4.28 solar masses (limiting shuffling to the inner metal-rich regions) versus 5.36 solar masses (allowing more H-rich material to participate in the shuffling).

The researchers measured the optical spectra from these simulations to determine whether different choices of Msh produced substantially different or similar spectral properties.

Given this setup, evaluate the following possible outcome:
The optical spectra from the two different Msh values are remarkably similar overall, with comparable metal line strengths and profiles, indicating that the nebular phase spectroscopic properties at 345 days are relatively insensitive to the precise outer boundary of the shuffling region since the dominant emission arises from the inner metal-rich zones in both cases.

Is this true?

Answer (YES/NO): YES